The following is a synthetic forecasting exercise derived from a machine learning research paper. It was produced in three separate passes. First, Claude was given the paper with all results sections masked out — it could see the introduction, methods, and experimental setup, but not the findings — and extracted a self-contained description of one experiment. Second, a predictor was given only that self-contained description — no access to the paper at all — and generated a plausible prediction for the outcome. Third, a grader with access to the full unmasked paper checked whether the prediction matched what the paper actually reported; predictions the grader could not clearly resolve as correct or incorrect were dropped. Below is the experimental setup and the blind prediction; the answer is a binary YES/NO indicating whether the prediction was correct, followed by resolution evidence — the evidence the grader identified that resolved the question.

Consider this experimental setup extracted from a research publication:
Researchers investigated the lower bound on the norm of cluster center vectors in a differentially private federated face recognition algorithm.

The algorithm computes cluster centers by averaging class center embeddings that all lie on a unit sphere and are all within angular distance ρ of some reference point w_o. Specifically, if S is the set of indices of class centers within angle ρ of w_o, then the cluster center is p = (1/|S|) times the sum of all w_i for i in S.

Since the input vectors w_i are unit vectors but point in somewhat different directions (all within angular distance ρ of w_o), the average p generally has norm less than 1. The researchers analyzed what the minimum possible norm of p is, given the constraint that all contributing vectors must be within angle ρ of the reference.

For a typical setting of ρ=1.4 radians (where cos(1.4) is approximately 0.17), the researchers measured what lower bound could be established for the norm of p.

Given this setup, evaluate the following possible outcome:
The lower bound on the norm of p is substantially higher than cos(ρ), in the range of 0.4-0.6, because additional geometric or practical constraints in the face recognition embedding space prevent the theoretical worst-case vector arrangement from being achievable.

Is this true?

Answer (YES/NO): NO